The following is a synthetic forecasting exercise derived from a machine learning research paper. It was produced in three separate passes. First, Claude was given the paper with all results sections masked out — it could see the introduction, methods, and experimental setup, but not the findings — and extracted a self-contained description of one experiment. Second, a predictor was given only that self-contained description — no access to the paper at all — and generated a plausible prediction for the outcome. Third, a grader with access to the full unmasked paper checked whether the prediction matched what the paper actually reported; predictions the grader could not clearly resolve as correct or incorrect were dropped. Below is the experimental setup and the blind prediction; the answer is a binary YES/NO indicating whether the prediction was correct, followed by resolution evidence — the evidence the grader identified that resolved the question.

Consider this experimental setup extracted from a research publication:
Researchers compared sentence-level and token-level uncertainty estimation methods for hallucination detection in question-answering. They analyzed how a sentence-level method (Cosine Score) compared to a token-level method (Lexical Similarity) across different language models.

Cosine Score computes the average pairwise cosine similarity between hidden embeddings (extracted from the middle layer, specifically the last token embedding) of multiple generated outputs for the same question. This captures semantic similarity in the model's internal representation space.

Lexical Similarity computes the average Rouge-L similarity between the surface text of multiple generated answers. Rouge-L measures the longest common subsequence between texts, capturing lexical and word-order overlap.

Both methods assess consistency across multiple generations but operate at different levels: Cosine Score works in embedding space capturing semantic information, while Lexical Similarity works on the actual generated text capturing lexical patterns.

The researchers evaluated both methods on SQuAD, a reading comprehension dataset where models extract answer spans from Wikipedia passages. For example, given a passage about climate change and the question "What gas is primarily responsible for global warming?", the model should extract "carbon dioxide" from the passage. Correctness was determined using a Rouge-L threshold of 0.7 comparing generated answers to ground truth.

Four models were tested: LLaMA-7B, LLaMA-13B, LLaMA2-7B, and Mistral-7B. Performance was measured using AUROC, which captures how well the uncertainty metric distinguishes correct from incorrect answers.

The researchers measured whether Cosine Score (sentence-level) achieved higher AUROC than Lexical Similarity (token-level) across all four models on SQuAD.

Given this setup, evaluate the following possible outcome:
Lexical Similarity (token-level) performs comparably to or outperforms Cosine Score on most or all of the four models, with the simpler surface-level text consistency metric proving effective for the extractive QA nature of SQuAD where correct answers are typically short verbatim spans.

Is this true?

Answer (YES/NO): NO